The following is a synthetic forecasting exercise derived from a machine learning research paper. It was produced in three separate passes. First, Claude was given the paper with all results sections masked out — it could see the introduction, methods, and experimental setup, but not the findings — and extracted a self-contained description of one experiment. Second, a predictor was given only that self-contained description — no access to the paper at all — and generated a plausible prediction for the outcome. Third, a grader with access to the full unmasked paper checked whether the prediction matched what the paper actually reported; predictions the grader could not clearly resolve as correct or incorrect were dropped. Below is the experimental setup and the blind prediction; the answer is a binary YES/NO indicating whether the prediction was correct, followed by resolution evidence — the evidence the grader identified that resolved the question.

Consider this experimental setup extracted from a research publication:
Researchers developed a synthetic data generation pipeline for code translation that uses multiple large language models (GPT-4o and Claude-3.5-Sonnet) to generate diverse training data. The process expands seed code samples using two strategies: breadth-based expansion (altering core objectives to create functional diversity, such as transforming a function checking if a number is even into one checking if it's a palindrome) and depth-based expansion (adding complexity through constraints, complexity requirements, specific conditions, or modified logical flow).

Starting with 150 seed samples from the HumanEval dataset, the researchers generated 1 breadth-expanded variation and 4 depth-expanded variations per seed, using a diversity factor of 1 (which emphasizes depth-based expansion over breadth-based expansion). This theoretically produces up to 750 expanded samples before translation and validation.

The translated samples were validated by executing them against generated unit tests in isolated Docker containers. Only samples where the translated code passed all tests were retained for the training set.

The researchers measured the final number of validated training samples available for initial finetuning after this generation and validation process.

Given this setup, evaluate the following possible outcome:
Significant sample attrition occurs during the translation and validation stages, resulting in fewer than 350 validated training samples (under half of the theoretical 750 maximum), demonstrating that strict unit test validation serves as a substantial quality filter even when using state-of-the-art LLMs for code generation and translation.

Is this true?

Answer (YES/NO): NO